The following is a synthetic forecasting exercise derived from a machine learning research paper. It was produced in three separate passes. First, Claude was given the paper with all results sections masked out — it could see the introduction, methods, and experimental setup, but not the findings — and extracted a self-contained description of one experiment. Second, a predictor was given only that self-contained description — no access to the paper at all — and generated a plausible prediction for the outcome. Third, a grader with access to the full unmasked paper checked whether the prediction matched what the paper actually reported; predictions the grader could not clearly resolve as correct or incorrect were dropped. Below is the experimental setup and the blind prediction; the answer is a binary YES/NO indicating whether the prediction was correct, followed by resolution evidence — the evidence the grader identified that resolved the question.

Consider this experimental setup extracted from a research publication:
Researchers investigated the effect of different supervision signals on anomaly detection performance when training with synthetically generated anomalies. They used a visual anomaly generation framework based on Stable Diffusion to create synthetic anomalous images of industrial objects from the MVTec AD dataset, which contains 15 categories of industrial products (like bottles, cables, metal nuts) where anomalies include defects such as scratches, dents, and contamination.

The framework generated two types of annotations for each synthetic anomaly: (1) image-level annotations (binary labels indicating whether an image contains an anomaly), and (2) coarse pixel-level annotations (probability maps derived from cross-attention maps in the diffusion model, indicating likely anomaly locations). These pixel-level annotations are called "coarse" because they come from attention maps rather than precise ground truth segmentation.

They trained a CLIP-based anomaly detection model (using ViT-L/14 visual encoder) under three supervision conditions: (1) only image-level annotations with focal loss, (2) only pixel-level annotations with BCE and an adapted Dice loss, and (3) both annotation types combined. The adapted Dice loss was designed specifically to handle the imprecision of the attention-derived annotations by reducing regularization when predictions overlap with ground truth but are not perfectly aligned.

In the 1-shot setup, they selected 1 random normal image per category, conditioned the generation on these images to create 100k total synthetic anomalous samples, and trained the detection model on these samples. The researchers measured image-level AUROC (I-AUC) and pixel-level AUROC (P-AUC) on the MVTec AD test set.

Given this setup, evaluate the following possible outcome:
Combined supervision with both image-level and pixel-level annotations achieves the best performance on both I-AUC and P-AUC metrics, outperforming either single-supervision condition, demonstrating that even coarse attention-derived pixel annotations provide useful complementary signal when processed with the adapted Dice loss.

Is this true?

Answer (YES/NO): YES